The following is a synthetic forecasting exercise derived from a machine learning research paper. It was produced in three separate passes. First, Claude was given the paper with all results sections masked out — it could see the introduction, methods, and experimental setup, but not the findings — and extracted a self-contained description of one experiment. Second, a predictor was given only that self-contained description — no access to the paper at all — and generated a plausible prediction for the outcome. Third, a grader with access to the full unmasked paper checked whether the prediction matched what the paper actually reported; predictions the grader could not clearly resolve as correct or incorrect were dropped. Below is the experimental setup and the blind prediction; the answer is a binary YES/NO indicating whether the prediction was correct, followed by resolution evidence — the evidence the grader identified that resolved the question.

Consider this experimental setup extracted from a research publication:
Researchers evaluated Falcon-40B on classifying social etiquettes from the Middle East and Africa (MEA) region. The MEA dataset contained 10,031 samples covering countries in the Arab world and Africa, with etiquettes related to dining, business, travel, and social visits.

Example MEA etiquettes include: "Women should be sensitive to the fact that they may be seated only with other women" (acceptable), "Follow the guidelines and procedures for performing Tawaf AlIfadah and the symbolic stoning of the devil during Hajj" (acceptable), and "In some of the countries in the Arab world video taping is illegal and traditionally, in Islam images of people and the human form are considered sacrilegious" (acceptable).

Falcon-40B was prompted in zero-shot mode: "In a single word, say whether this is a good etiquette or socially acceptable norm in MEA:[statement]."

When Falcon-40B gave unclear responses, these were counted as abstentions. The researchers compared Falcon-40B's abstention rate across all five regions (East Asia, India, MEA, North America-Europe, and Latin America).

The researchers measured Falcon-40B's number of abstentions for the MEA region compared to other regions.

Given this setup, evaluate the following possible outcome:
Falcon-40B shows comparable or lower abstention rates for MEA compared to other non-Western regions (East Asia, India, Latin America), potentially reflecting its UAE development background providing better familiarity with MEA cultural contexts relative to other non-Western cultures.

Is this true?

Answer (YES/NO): YES